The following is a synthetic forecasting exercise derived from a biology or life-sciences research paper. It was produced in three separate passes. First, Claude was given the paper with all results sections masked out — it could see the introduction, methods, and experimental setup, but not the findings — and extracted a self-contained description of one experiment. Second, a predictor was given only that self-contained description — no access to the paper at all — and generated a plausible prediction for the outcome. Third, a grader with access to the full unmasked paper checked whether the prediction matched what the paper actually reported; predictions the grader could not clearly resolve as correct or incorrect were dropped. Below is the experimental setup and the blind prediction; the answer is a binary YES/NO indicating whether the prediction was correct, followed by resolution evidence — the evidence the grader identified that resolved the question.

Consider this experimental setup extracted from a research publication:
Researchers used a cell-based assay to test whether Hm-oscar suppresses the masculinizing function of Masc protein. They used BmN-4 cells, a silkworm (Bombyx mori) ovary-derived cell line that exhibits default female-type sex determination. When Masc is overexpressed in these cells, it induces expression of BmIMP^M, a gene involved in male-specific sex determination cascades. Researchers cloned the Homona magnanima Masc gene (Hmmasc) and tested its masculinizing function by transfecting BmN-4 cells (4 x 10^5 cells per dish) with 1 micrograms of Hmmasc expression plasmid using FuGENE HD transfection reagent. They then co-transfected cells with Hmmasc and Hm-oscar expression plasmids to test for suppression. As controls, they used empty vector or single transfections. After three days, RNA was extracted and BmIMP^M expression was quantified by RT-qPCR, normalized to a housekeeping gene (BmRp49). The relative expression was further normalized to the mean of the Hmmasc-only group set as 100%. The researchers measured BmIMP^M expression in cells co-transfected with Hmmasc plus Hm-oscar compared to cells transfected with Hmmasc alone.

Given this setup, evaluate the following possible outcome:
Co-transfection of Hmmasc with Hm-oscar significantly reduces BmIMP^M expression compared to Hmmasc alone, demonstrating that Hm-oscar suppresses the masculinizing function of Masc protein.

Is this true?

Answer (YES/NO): YES